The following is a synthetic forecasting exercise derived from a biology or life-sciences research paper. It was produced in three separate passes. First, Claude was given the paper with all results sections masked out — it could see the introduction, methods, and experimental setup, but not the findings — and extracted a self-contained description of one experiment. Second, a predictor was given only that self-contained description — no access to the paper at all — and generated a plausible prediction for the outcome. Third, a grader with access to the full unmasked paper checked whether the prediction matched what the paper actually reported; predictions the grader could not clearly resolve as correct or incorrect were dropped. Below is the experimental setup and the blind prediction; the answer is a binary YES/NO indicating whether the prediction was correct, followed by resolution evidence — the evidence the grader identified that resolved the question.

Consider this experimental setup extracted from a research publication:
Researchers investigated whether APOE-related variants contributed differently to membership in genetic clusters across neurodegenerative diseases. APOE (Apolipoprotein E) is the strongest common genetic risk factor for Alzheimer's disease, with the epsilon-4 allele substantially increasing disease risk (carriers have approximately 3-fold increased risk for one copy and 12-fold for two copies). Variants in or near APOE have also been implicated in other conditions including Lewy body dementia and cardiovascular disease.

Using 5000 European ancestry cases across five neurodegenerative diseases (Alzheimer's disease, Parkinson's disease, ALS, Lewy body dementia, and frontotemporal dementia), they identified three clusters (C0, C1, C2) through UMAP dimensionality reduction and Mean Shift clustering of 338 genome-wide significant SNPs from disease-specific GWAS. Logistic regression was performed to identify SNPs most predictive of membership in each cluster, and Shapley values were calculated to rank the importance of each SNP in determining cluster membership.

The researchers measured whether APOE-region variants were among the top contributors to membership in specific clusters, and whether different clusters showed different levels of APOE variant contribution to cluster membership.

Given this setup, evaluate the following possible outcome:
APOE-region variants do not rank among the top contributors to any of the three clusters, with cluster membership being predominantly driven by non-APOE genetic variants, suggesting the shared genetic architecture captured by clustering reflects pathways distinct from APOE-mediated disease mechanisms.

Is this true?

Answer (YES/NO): NO